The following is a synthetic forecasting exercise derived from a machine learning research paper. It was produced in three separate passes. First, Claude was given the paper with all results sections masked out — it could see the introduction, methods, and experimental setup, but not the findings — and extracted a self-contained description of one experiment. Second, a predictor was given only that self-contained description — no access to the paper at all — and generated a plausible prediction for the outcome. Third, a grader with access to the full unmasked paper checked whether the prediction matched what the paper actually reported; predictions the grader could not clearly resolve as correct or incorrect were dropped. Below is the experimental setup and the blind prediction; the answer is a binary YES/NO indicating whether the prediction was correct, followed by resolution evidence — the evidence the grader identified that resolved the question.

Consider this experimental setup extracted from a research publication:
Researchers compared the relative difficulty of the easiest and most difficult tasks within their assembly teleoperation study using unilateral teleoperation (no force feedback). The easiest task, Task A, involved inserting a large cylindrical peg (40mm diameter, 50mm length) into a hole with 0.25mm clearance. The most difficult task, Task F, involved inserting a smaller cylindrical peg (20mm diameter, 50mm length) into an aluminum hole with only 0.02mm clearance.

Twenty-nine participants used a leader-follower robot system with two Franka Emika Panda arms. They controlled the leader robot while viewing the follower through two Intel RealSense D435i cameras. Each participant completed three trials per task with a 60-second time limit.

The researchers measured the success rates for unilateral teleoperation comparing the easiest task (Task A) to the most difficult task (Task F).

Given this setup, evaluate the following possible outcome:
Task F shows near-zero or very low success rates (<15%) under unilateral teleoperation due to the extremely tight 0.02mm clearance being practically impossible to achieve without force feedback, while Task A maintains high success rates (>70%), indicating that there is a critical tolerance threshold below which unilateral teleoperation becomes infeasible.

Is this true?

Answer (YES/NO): NO